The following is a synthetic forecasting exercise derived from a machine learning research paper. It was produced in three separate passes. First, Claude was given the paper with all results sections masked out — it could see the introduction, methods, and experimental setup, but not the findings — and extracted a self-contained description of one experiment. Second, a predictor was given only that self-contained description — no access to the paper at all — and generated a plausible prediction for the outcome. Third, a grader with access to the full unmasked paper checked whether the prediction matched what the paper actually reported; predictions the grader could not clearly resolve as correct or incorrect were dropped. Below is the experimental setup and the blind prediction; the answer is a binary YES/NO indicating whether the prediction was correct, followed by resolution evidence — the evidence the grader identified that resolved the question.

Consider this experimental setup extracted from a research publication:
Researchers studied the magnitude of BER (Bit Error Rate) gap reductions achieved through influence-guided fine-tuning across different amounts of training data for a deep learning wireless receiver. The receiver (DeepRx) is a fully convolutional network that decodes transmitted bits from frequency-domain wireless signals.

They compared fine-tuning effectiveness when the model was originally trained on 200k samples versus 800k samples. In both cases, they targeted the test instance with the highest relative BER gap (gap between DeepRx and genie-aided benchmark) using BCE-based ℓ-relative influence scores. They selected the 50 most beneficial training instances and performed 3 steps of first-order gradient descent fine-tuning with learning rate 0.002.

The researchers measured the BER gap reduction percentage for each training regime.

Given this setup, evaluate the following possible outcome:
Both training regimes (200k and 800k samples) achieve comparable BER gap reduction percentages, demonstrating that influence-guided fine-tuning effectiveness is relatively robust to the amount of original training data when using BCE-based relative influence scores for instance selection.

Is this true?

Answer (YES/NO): NO